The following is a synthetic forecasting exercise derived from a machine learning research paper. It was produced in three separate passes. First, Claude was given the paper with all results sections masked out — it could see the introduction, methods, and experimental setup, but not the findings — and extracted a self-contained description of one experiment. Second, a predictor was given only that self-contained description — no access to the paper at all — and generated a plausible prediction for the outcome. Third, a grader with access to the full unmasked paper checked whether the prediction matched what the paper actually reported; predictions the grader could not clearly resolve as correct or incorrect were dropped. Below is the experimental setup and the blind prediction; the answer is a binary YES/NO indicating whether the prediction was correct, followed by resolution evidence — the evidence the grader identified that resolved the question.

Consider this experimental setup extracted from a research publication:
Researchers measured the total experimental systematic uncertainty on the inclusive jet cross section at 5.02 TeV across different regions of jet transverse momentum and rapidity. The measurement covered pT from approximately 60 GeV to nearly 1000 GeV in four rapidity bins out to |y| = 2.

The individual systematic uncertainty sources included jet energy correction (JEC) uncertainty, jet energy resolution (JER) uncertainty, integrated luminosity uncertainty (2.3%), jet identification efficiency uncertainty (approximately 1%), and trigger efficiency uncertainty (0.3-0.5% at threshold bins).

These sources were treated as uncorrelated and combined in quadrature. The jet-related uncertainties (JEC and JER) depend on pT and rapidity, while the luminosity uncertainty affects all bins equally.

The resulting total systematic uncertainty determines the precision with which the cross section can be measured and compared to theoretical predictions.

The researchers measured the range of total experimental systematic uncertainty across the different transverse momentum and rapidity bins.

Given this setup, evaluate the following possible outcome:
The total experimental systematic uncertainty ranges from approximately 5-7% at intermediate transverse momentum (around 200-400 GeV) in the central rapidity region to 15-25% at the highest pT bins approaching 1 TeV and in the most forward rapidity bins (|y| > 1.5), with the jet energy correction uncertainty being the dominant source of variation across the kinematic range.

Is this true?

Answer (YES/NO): NO